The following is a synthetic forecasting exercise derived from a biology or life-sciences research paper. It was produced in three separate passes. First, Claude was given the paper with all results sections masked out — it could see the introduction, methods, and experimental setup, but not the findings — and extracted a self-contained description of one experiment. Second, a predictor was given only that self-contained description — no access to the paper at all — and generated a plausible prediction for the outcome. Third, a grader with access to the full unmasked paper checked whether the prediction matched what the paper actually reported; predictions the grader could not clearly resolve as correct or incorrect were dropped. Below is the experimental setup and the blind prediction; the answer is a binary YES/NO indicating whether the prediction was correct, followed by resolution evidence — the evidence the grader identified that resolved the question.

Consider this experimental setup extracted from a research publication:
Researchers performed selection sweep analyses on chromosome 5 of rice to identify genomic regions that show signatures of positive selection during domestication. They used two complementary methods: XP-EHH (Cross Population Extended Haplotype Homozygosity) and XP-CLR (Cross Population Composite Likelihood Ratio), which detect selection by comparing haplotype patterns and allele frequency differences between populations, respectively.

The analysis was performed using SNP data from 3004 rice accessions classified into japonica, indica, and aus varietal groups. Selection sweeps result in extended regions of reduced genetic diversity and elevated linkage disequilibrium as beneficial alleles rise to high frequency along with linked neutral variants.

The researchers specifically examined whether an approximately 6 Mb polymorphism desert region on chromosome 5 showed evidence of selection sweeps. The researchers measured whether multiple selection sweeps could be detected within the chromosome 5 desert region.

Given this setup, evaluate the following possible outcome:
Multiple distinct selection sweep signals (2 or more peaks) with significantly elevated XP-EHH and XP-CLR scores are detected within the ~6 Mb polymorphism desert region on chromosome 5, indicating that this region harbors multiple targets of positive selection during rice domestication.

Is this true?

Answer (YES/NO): YES